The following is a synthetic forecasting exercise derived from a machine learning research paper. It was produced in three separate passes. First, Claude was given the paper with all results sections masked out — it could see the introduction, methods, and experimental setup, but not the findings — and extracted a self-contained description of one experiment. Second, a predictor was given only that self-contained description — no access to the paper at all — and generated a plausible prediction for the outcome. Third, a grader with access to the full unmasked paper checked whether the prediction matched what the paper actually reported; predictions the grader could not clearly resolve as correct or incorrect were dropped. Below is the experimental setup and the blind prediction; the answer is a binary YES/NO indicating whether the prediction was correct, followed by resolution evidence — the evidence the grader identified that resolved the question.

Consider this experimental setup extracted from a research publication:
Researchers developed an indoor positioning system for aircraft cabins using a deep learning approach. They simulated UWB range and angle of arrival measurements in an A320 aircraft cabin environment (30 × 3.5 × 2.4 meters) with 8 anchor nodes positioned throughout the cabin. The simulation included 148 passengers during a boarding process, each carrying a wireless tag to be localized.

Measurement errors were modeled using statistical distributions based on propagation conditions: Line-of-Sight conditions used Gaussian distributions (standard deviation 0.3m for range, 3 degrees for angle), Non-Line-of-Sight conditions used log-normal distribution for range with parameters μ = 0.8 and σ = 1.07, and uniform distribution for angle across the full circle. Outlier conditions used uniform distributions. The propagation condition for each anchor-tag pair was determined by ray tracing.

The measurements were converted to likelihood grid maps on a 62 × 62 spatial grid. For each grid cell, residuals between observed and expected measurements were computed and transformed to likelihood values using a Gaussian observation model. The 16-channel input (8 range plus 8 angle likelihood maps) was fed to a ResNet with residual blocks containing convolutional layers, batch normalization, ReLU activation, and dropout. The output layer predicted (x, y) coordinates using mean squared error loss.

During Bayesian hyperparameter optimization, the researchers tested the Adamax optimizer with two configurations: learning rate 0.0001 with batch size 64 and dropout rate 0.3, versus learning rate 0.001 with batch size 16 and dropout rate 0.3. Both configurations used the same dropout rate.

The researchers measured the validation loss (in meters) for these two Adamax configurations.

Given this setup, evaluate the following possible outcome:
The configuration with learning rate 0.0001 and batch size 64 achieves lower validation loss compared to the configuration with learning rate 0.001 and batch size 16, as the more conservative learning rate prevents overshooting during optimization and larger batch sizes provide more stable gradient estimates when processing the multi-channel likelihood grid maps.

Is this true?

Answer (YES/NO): NO